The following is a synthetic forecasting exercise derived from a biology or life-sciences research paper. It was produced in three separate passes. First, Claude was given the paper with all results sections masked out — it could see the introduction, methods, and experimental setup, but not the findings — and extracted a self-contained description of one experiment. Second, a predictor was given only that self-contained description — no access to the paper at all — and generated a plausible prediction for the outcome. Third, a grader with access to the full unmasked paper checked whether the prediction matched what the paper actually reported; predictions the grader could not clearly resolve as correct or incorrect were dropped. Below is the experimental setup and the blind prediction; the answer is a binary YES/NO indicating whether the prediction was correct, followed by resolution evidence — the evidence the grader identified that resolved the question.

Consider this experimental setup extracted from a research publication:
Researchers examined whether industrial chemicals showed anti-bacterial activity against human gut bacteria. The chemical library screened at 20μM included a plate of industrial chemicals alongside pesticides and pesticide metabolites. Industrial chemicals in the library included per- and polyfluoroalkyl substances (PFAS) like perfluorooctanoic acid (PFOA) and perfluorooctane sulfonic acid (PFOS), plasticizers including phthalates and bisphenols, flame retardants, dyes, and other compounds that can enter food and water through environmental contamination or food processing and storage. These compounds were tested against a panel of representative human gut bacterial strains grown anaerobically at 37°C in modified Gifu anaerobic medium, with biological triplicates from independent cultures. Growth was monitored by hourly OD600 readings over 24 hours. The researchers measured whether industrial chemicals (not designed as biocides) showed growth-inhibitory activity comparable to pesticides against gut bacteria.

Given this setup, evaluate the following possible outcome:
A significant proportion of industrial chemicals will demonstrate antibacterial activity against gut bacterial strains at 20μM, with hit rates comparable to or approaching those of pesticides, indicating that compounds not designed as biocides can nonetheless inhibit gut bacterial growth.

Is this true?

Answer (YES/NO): YES